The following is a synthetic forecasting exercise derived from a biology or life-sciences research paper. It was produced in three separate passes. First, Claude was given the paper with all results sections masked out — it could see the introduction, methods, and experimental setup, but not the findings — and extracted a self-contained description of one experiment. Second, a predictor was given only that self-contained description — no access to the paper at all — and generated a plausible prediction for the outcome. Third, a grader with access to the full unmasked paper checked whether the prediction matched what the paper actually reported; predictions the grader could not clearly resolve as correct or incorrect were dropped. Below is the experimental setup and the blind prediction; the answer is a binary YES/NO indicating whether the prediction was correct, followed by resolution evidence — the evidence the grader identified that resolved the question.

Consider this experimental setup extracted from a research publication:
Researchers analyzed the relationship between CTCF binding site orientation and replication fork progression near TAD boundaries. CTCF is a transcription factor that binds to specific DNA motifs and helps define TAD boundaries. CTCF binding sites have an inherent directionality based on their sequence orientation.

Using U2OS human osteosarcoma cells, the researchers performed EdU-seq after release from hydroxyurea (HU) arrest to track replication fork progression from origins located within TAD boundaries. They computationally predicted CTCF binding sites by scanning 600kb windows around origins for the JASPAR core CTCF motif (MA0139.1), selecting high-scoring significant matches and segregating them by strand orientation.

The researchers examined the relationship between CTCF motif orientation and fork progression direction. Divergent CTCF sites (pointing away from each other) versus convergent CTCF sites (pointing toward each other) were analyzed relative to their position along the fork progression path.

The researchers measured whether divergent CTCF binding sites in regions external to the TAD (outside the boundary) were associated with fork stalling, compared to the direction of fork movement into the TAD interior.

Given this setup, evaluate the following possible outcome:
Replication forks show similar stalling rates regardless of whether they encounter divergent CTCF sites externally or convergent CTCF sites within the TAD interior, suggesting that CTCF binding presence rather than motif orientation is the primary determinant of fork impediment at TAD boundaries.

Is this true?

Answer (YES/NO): NO